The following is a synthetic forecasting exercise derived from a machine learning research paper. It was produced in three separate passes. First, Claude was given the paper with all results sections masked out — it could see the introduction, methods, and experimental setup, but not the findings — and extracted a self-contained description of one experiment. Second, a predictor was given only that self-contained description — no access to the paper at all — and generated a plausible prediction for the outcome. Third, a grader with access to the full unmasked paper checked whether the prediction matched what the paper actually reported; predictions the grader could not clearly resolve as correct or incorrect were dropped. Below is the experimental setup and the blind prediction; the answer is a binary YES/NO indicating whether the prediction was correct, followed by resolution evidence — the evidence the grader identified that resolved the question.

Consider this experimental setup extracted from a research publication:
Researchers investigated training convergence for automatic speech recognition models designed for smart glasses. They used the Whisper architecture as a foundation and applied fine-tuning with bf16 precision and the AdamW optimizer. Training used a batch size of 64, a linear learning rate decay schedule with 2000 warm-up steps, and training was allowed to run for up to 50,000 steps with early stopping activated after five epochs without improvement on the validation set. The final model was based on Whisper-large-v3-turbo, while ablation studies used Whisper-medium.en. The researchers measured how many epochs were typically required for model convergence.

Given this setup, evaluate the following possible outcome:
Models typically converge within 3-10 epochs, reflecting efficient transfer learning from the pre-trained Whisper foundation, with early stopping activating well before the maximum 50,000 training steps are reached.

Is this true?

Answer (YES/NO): YES